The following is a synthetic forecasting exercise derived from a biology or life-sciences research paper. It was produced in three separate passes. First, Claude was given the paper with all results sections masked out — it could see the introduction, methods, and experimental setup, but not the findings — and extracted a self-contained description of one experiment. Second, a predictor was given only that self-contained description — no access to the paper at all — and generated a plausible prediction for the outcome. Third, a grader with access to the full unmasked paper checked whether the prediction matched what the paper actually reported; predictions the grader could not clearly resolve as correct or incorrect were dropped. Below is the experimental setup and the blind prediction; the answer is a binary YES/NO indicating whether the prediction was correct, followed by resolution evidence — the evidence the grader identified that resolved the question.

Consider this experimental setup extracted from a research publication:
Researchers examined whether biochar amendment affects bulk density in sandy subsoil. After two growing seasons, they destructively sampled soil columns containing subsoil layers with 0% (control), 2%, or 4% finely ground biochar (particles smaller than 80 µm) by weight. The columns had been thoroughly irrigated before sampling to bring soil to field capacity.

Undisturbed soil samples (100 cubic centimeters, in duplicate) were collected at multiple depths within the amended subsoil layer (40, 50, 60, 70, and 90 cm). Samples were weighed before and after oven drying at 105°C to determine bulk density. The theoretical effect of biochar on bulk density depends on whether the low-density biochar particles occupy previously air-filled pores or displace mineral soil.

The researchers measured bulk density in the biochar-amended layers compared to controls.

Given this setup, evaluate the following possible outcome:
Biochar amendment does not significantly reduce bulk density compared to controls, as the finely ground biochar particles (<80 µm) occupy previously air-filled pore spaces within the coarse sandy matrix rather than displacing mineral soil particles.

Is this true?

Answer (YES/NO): YES